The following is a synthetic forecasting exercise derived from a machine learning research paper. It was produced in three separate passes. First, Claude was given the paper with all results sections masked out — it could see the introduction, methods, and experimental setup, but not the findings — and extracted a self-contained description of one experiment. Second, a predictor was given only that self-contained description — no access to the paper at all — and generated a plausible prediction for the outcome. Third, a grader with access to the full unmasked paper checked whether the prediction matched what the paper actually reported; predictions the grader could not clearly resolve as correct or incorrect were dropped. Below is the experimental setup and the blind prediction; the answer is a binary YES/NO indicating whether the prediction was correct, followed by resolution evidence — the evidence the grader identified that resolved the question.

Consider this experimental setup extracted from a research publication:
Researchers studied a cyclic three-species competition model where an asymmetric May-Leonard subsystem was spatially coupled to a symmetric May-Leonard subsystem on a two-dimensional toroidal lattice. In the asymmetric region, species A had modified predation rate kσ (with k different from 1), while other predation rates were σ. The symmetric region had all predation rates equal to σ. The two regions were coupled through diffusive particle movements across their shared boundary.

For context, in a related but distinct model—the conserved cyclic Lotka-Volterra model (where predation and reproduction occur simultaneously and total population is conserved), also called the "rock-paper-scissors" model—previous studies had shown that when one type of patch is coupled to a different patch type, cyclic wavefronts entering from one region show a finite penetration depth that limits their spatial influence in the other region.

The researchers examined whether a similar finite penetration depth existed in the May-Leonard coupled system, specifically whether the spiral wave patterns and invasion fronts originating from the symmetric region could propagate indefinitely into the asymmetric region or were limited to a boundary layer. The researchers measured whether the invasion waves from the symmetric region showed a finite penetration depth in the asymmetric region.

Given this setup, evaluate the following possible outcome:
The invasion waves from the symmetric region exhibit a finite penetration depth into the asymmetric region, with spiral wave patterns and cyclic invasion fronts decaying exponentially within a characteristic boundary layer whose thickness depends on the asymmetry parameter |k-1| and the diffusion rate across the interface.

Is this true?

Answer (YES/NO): NO